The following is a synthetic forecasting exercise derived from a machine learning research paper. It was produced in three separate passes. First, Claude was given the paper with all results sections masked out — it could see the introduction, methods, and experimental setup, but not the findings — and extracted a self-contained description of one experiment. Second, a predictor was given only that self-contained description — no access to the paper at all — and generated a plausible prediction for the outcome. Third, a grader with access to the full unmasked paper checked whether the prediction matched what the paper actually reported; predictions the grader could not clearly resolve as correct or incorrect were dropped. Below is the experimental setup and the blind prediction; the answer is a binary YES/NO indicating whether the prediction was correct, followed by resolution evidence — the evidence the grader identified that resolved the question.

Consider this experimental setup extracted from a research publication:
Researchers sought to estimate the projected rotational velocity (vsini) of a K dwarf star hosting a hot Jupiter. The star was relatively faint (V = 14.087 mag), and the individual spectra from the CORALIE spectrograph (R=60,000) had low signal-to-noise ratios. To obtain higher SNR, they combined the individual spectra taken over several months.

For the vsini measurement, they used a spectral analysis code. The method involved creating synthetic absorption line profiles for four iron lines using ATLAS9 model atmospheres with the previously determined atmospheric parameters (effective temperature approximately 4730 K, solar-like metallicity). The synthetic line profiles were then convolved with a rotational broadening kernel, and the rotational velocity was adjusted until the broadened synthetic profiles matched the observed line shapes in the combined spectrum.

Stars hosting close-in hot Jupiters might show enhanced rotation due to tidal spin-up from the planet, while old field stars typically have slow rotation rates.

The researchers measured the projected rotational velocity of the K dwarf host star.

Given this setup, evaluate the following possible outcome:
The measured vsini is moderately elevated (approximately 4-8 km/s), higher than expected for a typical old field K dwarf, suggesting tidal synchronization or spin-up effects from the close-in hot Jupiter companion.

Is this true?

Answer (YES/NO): NO